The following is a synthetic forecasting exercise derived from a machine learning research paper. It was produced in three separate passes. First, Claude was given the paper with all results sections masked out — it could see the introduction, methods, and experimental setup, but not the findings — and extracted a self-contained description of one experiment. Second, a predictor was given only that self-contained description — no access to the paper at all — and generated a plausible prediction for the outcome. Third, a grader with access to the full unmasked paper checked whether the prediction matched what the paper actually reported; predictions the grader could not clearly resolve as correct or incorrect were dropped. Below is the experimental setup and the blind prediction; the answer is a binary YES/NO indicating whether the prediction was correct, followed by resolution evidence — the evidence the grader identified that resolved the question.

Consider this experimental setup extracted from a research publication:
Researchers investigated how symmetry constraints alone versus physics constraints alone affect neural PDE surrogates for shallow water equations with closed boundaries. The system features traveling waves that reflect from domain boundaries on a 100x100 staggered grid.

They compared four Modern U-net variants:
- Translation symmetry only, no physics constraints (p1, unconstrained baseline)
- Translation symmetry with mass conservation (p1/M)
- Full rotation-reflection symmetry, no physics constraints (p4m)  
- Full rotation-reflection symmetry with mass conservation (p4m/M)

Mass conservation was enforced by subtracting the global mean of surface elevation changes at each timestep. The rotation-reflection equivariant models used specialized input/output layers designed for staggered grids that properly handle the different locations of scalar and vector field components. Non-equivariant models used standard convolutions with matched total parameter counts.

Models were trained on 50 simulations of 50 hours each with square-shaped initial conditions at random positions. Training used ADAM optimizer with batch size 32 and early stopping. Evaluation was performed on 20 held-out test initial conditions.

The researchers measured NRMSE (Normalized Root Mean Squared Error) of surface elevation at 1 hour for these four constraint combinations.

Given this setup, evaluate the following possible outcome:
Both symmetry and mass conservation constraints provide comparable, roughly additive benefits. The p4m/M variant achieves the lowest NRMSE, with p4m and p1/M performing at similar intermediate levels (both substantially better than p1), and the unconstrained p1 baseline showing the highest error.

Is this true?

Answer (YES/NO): NO